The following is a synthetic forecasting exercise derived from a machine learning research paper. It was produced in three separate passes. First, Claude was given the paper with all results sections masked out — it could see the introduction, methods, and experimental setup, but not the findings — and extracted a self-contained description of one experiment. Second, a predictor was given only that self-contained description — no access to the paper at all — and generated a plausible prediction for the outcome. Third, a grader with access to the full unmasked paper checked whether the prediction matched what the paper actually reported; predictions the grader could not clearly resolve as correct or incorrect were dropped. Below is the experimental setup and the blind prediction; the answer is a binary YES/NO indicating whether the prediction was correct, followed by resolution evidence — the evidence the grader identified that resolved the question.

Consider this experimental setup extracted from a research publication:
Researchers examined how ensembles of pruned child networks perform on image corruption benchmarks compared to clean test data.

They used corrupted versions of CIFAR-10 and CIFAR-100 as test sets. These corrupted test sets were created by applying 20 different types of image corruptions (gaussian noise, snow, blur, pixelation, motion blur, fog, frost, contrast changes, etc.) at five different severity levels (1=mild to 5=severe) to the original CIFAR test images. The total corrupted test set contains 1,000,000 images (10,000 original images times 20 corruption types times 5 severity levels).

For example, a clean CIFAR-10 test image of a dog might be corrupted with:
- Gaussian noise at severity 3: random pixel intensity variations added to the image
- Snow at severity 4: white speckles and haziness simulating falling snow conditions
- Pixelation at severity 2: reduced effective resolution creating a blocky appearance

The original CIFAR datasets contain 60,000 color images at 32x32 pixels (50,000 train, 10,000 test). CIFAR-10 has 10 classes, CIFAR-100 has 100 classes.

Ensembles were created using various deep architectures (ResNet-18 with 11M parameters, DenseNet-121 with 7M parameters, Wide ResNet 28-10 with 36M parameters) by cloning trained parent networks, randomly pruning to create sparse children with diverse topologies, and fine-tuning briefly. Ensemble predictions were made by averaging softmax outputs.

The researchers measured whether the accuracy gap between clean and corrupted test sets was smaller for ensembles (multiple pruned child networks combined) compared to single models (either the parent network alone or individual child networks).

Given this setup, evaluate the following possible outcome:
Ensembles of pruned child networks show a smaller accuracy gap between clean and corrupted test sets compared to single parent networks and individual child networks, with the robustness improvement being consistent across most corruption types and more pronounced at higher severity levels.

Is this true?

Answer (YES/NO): NO